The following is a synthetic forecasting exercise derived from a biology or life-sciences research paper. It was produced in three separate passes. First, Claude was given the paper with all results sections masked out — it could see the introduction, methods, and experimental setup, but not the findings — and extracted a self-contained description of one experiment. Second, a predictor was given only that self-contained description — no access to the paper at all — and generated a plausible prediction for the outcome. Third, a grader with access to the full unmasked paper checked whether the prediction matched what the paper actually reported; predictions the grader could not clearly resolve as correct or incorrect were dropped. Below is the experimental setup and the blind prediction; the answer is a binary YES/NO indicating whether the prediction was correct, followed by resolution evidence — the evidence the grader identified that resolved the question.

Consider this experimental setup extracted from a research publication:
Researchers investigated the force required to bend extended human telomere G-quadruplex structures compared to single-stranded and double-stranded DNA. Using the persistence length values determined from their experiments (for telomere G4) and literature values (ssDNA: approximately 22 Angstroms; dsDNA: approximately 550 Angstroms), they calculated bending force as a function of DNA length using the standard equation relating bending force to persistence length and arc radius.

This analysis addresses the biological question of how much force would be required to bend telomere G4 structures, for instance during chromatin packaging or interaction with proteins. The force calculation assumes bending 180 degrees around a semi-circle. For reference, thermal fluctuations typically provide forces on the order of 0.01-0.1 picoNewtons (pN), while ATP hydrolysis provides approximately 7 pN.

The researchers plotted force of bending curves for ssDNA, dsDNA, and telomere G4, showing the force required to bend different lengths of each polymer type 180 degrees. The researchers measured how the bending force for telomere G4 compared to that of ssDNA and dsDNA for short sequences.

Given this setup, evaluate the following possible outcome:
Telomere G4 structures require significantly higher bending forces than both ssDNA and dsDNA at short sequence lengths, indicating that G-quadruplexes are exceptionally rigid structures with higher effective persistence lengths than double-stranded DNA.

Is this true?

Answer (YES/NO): NO